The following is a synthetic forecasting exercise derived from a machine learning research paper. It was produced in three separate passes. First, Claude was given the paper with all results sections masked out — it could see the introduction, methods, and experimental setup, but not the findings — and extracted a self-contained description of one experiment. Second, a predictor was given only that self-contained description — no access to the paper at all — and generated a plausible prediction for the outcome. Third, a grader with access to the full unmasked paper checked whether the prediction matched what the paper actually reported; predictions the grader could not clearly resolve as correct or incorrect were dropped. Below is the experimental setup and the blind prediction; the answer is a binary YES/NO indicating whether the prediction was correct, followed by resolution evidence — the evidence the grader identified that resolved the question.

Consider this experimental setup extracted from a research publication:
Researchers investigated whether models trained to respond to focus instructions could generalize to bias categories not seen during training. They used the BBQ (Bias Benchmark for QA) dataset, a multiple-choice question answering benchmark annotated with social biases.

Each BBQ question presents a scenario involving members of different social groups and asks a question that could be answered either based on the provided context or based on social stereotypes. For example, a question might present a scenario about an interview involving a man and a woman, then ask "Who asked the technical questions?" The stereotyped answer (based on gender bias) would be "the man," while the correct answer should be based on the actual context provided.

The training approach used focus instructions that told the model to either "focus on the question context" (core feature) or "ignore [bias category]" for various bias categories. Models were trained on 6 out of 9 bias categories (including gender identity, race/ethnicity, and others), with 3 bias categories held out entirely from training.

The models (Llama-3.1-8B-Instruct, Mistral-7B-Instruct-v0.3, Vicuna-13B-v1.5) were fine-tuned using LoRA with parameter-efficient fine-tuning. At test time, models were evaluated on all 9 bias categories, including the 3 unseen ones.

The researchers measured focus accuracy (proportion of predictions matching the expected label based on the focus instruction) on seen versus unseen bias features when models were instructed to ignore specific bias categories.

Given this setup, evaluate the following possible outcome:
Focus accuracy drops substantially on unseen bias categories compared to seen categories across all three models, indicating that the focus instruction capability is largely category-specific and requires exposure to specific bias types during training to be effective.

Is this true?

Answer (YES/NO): NO